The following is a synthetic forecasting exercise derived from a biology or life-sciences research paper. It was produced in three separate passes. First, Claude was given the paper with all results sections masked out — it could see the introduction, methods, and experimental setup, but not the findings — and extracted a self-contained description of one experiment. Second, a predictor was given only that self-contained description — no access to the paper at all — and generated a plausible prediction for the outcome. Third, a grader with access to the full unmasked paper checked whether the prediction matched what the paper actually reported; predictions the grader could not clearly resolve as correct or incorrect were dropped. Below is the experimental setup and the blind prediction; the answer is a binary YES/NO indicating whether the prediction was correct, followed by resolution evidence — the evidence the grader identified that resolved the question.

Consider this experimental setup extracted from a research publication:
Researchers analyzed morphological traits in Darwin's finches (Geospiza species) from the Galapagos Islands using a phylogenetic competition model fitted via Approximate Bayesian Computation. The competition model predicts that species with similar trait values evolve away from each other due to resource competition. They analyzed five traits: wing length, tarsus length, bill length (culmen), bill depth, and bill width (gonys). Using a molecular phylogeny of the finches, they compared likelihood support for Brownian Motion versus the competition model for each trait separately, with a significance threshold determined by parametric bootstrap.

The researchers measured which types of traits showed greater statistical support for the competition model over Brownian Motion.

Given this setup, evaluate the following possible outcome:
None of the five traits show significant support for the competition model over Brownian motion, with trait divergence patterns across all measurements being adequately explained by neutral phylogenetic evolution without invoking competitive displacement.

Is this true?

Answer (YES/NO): NO